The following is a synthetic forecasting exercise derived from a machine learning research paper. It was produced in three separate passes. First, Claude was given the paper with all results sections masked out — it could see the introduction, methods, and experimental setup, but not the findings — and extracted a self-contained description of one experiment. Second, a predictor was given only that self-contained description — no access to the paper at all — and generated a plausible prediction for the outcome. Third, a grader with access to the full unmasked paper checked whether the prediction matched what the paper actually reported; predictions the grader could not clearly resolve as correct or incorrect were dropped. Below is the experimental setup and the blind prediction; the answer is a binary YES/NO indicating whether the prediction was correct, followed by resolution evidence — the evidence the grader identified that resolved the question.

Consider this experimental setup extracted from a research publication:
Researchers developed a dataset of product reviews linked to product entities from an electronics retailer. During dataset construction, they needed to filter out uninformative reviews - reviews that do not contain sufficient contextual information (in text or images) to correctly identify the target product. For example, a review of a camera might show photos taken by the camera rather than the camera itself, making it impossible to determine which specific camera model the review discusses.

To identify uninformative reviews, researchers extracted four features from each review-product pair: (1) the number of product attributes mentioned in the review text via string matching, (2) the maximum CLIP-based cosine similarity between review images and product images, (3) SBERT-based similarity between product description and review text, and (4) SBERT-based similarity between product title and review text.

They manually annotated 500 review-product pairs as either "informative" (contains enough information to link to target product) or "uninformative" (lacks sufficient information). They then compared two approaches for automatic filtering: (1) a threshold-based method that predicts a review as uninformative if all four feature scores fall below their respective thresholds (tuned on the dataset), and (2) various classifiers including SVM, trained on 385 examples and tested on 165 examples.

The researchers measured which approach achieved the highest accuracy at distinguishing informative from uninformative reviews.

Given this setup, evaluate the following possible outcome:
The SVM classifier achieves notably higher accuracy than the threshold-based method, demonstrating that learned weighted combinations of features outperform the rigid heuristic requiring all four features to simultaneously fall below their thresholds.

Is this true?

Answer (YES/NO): NO